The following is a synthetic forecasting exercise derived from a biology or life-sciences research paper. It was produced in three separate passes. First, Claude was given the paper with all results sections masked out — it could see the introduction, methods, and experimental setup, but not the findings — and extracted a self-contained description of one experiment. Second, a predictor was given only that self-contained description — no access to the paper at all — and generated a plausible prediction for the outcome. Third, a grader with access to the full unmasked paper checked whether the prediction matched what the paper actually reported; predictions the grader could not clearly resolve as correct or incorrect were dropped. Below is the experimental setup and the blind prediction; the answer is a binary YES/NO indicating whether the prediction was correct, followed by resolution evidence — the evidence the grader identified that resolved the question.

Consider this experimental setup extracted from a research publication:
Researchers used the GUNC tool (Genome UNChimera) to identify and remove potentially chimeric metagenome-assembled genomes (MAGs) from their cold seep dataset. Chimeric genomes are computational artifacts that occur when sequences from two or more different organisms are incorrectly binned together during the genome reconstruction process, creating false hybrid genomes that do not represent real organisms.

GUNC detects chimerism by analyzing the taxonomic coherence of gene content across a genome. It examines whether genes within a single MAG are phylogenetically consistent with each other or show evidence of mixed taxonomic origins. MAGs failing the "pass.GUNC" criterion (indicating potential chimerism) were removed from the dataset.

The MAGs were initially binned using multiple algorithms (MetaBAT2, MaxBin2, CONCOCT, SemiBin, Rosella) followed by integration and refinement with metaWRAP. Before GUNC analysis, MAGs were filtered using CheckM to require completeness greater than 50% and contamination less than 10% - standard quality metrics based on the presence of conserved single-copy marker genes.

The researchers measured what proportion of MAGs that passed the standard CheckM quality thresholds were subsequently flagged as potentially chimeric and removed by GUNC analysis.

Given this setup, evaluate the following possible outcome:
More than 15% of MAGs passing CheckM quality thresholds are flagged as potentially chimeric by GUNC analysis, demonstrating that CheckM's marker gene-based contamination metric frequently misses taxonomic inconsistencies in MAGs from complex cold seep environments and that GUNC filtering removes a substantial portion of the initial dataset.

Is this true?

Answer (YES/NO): NO